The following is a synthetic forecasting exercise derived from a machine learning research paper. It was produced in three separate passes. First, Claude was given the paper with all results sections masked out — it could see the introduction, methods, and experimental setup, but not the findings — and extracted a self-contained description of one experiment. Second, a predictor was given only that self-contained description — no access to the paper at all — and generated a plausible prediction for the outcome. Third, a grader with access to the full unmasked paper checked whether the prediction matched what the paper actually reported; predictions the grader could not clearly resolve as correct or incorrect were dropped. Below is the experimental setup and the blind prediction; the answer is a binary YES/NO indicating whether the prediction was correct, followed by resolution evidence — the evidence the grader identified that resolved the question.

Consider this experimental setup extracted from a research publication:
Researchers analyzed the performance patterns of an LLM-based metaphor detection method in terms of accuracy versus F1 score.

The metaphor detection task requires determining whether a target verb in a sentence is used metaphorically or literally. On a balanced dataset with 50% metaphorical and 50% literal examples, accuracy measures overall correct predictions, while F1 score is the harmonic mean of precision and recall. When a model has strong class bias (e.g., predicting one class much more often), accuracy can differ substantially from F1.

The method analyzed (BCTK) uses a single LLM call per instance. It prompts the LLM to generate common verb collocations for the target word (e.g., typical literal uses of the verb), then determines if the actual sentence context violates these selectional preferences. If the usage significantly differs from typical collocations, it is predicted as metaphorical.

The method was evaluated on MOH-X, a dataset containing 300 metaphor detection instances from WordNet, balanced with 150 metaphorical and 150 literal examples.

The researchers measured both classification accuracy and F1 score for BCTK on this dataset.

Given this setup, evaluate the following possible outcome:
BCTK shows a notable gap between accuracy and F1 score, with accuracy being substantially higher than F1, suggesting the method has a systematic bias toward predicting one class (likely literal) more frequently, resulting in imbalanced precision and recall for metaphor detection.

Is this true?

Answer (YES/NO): NO